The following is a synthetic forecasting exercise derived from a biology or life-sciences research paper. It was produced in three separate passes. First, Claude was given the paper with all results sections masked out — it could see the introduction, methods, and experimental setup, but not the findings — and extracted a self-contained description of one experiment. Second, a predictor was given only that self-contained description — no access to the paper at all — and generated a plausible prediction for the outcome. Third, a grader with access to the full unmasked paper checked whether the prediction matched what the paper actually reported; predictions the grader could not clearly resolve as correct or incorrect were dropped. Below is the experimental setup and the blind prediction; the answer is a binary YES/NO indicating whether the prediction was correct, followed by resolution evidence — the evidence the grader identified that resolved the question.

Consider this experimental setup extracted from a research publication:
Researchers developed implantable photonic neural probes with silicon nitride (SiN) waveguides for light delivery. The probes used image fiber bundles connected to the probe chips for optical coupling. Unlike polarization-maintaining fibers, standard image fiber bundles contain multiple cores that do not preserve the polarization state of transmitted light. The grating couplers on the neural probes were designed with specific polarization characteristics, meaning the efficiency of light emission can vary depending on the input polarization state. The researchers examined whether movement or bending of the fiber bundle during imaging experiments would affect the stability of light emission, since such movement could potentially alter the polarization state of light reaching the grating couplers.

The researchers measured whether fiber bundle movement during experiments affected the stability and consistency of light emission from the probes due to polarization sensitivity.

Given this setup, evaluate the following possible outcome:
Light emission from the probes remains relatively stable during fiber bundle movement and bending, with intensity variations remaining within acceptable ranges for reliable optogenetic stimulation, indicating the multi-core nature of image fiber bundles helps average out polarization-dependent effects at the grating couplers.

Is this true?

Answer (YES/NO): NO